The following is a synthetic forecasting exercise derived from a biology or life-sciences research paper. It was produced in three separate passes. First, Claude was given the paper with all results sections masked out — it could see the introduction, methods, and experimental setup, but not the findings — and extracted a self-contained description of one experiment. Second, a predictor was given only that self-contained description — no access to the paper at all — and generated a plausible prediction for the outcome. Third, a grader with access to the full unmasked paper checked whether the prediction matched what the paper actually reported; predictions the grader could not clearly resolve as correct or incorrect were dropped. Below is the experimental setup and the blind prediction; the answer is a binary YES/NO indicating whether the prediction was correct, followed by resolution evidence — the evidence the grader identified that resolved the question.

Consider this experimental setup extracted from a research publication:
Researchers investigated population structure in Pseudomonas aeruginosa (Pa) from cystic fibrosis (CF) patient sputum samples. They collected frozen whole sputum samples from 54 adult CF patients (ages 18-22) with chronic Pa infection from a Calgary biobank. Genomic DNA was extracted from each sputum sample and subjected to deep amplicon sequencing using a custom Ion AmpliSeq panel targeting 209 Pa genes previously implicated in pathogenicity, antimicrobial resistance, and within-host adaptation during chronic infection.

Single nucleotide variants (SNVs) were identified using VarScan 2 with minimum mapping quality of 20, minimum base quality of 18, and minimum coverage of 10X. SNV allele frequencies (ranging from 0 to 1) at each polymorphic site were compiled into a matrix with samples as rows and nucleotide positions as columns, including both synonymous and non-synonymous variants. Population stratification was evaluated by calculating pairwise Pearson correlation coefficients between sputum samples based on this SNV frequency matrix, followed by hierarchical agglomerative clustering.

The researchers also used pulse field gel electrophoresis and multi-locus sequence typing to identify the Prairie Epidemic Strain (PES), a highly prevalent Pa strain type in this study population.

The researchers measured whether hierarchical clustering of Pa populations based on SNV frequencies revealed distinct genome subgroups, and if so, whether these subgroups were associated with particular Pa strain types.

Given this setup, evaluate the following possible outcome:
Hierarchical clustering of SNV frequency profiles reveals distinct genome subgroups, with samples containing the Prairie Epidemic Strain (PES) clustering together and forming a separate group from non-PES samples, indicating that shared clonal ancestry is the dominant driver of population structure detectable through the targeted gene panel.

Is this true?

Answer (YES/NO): YES